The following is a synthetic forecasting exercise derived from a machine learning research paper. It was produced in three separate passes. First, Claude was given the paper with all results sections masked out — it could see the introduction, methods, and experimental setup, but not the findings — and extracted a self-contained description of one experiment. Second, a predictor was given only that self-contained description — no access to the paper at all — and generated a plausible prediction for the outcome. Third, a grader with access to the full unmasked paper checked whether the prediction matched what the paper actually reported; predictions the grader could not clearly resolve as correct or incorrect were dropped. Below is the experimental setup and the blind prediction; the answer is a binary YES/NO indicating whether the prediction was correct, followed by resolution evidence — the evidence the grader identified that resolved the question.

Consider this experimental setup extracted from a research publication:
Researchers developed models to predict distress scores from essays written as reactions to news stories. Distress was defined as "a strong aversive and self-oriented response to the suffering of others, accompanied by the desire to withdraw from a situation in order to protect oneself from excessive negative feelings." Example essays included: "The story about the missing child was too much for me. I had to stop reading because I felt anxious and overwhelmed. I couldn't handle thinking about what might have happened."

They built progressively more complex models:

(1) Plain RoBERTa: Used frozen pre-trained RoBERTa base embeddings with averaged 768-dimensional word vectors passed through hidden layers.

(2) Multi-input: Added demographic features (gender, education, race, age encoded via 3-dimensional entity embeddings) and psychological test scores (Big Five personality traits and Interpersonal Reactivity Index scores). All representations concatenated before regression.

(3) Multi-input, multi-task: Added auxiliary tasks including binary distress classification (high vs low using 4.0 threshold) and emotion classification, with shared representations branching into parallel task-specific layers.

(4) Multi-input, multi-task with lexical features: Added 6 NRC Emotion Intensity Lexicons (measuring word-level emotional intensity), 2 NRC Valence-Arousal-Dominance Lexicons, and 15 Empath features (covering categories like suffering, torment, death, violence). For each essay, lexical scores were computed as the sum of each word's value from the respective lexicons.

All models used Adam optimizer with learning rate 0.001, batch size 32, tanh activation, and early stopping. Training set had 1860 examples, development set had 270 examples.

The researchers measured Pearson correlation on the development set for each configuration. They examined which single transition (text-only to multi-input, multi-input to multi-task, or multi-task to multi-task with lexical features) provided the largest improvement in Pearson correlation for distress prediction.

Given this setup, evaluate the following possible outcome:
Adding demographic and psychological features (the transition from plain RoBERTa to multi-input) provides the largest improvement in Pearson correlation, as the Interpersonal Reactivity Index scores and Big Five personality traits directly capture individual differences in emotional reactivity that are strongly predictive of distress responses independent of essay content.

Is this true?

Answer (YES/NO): YES